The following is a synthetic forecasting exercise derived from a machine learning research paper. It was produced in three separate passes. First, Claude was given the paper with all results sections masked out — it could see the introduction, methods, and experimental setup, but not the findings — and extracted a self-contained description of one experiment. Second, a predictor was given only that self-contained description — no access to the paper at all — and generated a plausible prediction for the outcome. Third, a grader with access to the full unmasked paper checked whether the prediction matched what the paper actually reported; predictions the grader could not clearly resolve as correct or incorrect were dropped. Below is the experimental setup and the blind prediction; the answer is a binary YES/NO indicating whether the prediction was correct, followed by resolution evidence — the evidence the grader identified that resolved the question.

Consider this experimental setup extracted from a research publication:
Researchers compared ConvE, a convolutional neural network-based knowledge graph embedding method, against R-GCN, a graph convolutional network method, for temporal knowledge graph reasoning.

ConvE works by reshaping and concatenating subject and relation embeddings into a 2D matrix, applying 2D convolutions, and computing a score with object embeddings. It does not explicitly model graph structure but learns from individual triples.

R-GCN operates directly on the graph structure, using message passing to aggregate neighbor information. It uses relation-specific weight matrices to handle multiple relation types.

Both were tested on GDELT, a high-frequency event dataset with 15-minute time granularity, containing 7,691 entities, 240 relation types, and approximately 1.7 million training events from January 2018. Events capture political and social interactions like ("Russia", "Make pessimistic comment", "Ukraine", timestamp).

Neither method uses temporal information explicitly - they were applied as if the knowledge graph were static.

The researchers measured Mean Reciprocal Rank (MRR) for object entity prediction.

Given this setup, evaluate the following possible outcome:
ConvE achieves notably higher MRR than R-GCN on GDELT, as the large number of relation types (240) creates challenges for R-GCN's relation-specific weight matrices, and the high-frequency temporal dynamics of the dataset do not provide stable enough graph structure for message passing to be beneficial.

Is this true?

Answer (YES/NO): YES